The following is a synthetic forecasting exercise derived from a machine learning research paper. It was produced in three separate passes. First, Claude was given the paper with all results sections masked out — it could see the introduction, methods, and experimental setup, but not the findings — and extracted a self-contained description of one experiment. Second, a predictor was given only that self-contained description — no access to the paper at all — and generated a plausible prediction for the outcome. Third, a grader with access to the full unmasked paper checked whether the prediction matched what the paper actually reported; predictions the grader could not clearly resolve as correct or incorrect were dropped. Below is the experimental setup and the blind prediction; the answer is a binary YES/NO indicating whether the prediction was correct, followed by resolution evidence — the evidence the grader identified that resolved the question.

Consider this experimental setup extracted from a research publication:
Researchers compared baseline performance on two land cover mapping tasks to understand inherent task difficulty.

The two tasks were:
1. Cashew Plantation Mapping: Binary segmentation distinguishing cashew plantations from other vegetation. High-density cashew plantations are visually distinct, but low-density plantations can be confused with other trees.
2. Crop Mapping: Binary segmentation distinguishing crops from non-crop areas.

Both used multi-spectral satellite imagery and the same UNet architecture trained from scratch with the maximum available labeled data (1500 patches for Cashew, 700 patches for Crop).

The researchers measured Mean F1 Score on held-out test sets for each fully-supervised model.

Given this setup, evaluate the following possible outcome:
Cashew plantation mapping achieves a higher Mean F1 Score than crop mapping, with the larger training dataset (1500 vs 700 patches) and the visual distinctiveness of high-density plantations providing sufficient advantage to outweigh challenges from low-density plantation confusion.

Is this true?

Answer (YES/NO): NO